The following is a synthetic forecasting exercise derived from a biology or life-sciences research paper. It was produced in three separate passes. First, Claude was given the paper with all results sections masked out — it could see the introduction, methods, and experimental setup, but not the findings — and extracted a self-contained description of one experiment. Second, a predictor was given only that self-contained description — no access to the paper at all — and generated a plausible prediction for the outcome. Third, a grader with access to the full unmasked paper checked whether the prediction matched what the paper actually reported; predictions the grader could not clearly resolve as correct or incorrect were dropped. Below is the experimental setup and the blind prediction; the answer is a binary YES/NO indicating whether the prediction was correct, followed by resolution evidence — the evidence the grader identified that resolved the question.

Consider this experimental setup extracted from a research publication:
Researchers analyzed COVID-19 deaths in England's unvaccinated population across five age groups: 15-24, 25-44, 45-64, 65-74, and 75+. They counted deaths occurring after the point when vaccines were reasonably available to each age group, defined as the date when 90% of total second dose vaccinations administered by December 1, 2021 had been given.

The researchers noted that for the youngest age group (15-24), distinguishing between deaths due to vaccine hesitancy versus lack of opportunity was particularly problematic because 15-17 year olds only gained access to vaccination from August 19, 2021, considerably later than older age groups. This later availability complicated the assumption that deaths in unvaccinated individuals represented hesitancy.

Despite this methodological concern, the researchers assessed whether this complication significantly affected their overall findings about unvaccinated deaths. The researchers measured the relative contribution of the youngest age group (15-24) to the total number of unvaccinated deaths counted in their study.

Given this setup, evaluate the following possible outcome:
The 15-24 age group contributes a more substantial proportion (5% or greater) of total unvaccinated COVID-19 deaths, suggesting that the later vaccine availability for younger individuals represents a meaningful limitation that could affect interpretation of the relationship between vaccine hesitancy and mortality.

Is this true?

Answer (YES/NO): NO